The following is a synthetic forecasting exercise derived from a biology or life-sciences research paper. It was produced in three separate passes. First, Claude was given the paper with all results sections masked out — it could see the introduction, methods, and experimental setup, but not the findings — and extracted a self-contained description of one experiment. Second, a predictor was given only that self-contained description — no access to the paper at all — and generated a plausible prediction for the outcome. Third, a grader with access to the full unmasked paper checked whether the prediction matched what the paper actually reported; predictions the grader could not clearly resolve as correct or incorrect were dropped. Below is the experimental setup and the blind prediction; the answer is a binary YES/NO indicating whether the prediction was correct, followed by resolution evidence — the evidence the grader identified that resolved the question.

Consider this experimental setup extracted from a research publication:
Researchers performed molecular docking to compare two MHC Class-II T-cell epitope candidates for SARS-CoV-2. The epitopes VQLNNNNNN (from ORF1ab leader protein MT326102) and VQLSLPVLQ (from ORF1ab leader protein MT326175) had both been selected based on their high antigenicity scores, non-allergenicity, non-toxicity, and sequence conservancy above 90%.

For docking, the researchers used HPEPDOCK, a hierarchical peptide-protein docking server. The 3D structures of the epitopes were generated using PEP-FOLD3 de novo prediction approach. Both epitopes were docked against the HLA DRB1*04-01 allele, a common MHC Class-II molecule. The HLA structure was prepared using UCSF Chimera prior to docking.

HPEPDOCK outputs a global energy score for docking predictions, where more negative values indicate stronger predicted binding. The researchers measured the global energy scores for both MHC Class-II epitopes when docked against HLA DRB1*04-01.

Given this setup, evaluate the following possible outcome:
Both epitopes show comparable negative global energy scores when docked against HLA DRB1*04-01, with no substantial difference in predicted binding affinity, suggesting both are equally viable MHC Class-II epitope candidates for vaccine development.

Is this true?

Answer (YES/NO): NO